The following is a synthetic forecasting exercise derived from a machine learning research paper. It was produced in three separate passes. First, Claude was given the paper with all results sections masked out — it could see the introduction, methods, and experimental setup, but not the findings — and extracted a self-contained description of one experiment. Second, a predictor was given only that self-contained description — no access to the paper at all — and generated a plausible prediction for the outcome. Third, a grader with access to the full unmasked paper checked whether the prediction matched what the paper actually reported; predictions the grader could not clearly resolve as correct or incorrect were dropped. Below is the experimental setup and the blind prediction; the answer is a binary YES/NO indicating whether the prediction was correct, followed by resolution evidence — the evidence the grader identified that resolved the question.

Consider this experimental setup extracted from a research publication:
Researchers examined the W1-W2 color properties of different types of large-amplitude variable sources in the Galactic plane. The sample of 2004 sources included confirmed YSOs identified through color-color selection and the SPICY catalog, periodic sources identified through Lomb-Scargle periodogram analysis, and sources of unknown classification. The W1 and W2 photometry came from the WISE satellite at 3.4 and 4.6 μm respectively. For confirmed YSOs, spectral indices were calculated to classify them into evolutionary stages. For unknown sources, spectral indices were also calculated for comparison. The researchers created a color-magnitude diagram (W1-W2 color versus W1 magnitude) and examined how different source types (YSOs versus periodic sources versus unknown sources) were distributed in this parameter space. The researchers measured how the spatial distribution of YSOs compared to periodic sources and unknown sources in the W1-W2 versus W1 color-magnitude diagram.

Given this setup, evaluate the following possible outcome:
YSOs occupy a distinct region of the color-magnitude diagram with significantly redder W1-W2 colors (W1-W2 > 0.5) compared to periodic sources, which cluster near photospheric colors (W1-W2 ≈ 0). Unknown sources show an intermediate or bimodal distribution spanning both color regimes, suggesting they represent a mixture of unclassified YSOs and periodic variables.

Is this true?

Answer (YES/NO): NO